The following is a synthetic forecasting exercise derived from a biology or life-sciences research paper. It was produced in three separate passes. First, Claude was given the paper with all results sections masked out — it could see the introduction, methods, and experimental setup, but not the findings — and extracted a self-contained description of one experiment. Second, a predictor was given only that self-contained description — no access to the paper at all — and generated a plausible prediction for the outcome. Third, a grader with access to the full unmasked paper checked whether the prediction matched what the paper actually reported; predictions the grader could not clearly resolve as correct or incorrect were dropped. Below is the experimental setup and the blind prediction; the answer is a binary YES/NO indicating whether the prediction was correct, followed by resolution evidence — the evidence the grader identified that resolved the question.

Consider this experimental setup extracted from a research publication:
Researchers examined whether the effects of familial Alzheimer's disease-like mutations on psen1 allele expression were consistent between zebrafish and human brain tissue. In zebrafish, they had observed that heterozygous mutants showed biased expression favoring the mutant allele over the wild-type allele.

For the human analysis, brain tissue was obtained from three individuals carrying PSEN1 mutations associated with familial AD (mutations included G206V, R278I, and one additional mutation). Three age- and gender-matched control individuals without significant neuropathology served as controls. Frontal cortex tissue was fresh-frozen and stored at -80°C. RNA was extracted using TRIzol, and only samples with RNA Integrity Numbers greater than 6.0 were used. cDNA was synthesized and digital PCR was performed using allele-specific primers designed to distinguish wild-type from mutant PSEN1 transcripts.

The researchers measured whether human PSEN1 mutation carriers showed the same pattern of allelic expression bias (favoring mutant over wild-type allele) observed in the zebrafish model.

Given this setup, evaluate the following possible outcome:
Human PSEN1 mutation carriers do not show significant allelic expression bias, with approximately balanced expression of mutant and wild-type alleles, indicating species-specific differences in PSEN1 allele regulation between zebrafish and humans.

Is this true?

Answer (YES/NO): YES